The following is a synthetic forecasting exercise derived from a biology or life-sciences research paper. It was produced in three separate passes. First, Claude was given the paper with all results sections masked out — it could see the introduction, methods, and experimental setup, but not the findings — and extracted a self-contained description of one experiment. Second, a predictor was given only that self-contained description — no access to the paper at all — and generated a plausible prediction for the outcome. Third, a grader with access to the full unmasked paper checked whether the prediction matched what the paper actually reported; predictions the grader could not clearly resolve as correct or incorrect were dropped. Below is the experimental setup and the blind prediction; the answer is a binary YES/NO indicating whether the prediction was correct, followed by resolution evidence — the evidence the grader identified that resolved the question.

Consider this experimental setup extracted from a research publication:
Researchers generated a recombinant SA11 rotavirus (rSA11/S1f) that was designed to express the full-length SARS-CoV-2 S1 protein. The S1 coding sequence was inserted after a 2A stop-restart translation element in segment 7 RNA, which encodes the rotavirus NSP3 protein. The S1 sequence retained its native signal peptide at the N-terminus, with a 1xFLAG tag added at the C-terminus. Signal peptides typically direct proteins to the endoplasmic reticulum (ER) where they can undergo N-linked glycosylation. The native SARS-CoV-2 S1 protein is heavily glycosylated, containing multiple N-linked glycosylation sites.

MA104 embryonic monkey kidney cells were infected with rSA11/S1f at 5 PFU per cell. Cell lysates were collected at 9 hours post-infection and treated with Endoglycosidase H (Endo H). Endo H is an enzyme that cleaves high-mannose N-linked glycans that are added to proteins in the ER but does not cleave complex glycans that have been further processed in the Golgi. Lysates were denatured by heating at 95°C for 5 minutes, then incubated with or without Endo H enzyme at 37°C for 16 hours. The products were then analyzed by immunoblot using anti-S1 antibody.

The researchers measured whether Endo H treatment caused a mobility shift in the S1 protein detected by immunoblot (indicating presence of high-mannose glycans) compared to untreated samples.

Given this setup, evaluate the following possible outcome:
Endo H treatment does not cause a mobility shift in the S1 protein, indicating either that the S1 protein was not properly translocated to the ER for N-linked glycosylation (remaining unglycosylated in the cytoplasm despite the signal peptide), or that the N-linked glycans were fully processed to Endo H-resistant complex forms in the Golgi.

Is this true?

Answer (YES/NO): NO